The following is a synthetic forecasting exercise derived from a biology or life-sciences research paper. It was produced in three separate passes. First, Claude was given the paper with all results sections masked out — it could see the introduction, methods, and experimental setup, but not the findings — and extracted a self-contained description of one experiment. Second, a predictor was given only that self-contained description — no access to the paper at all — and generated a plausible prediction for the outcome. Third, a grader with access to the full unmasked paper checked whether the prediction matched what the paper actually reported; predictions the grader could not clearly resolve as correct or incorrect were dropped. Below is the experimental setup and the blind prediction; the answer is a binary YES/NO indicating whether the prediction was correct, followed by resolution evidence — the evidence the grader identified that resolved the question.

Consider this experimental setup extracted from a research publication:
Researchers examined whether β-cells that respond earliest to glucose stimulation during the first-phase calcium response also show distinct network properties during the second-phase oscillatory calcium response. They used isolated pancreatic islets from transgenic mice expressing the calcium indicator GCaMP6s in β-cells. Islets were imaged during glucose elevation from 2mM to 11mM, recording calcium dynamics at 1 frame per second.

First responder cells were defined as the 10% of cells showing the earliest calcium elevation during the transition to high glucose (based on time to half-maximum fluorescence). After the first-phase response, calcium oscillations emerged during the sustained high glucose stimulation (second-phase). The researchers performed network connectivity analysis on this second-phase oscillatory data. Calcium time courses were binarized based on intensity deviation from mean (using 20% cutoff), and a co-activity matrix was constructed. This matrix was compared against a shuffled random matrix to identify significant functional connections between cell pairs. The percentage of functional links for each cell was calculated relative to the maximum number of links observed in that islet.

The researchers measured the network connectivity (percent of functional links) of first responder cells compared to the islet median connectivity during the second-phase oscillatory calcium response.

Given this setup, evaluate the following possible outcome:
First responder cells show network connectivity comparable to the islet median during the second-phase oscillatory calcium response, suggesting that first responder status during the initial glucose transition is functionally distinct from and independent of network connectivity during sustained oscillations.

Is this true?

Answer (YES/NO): YES